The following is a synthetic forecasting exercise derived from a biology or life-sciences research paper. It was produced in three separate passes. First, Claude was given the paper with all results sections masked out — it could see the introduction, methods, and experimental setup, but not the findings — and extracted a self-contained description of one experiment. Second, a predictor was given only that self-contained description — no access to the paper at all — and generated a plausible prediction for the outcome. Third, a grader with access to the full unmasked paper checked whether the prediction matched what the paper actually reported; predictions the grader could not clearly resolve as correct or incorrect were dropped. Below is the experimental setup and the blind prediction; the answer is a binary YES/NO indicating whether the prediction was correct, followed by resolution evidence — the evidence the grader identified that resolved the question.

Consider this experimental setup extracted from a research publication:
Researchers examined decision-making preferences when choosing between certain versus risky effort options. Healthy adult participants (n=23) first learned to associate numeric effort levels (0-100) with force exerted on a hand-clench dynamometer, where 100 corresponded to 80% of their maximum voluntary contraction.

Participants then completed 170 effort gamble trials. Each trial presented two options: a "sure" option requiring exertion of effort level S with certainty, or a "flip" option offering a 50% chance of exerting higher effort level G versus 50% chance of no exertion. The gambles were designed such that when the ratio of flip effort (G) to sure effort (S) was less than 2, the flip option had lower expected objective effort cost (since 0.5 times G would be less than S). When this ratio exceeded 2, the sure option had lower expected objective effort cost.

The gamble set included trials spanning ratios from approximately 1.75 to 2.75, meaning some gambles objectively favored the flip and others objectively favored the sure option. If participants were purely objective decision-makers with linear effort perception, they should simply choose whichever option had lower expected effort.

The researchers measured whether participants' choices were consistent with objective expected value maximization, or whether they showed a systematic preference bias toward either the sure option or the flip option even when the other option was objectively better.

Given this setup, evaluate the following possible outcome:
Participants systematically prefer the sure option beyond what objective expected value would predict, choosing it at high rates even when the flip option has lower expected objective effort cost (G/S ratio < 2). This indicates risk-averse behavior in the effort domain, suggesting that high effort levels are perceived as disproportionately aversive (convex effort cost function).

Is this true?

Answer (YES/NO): YES